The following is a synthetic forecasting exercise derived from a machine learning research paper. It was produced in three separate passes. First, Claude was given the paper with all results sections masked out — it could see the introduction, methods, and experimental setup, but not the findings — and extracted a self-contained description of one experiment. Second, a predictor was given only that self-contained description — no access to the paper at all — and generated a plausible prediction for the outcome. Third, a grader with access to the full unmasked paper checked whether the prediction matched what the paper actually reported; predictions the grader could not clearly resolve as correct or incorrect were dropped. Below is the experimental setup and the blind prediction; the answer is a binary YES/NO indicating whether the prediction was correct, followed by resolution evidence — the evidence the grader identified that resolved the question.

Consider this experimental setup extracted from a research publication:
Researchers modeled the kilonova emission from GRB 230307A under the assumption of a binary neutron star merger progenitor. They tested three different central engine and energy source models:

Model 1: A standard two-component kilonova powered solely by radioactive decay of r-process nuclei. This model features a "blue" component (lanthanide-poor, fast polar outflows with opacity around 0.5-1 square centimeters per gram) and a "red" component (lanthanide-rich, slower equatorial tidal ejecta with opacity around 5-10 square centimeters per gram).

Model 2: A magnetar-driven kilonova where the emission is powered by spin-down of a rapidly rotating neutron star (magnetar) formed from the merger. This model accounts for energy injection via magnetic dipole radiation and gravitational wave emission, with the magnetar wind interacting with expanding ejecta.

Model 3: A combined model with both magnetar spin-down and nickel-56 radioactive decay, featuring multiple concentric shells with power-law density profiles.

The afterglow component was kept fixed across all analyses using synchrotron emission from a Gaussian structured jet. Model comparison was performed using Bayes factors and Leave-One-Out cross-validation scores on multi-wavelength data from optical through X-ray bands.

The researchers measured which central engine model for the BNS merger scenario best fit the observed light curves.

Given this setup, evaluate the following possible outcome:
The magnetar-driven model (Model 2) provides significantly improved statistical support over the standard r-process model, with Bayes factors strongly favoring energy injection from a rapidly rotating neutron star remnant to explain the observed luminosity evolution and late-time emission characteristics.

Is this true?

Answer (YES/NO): NO